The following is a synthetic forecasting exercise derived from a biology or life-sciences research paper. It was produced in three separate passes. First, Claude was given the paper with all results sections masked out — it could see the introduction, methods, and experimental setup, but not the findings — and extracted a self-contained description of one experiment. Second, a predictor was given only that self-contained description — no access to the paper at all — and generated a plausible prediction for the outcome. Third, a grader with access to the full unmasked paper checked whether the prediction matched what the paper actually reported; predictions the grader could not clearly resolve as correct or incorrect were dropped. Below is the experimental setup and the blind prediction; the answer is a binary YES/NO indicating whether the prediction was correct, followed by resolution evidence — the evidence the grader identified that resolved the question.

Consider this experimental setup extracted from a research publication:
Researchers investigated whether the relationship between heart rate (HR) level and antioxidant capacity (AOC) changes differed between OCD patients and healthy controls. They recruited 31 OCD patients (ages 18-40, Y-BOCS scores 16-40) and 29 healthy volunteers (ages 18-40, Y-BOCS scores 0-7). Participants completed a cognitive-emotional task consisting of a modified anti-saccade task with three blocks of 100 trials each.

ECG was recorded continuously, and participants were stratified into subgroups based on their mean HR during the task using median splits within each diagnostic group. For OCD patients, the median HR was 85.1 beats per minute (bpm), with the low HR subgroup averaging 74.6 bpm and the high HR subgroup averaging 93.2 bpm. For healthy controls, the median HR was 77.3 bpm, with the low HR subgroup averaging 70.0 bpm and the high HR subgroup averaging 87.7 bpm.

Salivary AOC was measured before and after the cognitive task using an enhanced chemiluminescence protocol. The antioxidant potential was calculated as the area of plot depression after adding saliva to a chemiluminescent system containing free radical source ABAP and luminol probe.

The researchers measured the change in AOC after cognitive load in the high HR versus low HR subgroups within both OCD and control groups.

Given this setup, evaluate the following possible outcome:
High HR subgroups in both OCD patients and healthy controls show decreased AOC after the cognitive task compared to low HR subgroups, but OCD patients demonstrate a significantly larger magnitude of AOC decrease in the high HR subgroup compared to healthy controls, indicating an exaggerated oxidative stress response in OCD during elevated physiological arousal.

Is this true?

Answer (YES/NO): NO